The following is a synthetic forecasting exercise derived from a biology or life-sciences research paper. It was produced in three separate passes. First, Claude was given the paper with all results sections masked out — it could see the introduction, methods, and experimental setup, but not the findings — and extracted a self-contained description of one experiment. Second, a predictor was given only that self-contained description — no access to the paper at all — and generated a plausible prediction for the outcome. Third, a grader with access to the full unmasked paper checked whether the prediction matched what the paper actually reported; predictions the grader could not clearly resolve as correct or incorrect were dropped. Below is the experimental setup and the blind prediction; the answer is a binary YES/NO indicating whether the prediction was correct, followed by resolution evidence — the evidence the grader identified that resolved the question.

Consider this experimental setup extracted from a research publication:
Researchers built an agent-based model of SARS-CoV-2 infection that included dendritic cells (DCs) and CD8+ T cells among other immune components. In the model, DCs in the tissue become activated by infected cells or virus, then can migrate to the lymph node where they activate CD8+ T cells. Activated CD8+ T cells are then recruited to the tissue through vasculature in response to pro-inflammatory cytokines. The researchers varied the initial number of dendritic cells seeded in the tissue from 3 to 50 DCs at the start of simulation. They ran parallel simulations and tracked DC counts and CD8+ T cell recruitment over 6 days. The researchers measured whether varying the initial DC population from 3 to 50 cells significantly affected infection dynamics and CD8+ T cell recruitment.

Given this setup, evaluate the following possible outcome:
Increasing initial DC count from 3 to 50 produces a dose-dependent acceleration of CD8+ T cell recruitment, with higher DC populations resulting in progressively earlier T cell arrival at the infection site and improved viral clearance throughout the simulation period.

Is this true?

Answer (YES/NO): NO